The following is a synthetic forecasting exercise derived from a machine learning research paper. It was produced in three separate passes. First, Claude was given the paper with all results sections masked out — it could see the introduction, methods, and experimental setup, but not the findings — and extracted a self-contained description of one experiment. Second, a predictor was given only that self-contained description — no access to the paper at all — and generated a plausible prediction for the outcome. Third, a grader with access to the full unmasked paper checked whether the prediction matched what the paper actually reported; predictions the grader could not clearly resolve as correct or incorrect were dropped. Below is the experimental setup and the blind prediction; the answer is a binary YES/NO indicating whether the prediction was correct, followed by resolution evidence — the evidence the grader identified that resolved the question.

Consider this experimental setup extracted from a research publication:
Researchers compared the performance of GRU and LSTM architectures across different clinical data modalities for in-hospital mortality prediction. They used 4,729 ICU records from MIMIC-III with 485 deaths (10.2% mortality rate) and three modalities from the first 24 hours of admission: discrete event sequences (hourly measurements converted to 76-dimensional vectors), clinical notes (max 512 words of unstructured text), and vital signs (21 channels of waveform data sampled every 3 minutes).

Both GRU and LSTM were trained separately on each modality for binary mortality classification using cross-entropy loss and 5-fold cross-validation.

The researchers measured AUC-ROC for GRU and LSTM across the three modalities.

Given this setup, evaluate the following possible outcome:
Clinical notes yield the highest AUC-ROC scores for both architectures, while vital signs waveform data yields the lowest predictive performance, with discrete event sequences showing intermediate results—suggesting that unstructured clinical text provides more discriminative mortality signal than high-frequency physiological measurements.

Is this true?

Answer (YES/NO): NO